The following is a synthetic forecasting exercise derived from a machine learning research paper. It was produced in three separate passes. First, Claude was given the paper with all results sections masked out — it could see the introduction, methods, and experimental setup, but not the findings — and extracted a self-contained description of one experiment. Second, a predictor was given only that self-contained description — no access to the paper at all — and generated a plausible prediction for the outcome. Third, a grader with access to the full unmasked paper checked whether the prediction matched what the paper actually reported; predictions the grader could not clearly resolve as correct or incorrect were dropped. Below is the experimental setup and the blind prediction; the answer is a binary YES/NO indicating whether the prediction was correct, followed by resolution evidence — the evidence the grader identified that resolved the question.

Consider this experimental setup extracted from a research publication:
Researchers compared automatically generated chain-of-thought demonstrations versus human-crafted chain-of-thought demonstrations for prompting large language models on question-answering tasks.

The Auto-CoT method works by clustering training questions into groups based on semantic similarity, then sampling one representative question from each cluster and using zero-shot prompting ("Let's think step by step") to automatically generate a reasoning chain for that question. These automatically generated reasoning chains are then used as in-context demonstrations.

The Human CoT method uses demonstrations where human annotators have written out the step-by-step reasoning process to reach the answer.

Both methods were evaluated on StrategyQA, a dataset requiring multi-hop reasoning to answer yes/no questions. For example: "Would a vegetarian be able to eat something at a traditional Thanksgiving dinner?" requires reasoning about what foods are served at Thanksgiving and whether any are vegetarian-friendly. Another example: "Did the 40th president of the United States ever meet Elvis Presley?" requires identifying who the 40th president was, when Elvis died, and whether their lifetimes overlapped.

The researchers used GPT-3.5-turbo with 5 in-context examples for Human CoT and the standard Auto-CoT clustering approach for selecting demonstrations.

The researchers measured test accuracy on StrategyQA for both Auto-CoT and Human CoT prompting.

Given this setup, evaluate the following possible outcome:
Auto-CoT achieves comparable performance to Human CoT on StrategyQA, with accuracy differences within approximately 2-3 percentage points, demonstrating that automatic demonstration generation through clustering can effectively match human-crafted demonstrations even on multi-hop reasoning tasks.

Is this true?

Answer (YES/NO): NO